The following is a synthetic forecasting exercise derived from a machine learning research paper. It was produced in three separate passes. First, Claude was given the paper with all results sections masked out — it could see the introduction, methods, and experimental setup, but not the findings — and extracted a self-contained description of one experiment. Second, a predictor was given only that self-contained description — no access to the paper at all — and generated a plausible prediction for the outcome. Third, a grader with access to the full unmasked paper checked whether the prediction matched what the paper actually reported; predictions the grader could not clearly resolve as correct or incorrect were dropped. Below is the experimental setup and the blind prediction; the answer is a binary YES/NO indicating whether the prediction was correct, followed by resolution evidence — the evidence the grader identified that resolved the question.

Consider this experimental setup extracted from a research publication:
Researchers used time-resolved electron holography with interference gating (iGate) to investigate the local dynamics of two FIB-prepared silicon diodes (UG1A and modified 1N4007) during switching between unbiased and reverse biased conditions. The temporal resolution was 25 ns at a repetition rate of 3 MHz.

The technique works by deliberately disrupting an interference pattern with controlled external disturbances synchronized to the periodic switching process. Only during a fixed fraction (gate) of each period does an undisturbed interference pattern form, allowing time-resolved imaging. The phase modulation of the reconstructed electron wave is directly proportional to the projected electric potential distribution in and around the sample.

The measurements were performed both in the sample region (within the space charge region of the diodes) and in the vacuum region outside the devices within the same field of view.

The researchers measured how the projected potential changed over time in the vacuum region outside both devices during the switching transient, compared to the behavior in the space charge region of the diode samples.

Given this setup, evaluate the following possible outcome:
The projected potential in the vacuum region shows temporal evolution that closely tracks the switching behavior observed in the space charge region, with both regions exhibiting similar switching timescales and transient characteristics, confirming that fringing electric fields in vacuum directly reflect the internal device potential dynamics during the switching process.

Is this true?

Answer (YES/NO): NO